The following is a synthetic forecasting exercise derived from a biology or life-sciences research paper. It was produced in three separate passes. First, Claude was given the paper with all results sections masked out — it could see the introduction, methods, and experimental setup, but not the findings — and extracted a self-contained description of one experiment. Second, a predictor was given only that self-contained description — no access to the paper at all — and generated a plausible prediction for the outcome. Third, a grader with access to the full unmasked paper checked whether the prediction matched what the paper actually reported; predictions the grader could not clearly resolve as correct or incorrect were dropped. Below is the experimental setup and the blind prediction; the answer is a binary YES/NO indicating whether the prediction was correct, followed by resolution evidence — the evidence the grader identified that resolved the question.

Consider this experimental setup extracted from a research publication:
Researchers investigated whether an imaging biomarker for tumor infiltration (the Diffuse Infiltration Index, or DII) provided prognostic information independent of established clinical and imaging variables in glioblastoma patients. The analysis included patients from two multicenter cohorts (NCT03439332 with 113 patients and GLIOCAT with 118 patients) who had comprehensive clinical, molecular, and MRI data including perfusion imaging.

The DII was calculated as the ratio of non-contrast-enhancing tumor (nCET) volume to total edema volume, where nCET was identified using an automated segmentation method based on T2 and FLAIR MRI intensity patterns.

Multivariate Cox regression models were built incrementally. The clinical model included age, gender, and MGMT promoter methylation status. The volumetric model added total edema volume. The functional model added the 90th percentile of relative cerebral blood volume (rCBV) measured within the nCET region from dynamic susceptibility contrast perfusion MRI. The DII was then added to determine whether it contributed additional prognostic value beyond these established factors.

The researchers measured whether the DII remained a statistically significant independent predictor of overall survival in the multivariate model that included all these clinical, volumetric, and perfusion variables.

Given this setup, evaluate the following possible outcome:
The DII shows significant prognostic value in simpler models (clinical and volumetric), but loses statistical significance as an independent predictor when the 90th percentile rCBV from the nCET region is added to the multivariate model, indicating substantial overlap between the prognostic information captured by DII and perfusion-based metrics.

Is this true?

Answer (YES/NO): NO